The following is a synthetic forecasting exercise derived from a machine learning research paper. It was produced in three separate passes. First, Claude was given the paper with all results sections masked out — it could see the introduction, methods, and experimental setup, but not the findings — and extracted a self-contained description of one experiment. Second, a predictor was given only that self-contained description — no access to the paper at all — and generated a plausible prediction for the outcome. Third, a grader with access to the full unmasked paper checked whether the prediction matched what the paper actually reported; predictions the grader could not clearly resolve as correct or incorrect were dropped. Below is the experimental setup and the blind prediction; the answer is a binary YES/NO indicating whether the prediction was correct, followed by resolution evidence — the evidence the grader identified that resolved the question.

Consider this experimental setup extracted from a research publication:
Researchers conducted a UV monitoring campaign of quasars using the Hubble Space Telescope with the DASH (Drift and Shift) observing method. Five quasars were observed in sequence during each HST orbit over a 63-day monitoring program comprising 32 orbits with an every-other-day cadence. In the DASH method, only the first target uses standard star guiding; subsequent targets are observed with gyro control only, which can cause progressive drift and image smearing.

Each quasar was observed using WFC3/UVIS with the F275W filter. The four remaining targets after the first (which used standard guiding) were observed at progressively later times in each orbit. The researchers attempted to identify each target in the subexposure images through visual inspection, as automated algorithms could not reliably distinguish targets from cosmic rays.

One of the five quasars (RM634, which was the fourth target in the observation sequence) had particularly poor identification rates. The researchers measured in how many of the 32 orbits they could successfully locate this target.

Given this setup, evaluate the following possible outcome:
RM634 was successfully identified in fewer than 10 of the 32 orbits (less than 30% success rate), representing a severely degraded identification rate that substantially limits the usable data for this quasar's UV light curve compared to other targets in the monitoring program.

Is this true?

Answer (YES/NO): YES